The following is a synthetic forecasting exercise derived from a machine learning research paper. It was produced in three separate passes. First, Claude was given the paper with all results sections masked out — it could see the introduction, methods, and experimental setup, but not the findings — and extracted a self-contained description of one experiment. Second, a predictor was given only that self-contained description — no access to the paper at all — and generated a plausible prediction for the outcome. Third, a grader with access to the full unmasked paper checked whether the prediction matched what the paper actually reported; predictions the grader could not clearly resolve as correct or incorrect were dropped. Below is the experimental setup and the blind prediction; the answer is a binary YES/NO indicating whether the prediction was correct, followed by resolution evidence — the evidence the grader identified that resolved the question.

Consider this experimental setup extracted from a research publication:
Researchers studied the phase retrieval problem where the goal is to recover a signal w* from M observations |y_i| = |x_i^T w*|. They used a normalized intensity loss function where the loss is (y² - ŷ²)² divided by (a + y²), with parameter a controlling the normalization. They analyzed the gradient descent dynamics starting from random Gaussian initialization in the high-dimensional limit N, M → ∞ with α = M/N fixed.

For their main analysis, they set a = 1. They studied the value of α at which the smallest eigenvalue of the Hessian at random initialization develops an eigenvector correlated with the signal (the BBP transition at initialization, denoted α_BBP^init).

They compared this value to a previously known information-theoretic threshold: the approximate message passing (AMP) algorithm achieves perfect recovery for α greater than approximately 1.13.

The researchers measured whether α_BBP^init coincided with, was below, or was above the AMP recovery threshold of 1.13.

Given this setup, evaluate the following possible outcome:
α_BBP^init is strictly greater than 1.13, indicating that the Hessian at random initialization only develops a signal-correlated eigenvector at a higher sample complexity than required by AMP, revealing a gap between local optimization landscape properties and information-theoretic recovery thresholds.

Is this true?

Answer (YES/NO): NO